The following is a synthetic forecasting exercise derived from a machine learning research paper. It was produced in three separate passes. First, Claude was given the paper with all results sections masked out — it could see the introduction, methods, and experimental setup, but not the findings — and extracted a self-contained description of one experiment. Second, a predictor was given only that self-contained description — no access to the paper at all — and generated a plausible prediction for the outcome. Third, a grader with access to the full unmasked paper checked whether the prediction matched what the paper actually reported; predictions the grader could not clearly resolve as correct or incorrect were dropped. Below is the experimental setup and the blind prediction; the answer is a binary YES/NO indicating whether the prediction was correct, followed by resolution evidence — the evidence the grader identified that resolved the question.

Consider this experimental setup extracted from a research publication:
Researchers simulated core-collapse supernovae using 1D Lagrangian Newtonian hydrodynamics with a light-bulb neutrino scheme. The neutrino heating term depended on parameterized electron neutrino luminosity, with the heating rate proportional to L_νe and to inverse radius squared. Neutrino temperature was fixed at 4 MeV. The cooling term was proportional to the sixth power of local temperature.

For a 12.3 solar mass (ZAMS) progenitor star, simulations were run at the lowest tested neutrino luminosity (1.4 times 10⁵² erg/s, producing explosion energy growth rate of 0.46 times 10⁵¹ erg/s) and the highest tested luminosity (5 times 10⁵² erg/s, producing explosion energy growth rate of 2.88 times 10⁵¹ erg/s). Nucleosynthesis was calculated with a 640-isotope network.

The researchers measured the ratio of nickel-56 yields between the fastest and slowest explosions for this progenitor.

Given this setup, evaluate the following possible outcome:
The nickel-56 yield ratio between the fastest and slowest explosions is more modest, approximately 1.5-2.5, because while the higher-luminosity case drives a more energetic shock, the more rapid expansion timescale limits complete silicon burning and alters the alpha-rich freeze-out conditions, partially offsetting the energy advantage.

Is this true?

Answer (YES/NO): YES